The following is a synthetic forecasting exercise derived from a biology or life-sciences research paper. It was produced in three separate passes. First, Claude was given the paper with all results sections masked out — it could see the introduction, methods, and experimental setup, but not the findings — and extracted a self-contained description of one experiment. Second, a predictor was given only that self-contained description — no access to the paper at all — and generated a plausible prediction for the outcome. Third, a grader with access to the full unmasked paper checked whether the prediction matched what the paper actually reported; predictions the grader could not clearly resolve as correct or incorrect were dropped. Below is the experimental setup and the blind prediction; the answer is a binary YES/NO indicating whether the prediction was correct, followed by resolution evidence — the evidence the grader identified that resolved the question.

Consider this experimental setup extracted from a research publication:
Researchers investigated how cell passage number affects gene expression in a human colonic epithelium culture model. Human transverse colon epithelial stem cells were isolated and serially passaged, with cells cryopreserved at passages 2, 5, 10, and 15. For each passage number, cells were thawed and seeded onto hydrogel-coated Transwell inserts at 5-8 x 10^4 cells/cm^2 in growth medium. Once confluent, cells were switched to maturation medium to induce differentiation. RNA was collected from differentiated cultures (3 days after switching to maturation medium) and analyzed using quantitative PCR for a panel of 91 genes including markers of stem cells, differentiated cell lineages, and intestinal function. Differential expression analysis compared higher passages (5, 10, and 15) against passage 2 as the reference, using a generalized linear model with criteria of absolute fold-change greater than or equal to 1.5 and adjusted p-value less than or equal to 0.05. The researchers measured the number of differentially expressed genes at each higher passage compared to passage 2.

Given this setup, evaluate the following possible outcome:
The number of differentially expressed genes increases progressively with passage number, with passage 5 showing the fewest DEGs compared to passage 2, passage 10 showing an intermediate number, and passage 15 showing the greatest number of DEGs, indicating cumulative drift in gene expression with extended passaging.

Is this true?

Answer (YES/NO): NO